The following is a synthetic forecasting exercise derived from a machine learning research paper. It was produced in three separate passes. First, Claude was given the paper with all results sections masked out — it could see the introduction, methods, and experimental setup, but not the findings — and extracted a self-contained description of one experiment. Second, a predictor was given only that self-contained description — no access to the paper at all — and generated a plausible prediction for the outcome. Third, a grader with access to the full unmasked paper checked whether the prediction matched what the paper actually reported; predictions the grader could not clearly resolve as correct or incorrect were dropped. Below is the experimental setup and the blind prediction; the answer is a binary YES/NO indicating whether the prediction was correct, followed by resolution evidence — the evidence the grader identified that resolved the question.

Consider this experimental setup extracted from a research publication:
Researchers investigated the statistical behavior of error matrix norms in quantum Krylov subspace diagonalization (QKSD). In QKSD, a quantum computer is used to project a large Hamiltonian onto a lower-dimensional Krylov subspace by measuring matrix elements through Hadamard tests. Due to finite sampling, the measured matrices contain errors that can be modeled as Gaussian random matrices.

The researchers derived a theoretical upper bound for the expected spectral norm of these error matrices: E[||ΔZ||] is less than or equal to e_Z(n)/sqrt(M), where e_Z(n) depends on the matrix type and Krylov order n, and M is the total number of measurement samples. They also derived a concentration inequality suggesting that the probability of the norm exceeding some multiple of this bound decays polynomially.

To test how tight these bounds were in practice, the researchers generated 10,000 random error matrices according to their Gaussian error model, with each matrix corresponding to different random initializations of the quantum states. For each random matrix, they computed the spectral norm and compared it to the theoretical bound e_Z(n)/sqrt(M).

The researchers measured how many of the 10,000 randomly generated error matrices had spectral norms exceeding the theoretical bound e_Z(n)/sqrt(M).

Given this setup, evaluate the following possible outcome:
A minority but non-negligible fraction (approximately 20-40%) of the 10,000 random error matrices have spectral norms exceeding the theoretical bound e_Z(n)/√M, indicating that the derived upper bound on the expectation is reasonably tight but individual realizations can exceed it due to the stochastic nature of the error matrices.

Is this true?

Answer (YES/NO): NO